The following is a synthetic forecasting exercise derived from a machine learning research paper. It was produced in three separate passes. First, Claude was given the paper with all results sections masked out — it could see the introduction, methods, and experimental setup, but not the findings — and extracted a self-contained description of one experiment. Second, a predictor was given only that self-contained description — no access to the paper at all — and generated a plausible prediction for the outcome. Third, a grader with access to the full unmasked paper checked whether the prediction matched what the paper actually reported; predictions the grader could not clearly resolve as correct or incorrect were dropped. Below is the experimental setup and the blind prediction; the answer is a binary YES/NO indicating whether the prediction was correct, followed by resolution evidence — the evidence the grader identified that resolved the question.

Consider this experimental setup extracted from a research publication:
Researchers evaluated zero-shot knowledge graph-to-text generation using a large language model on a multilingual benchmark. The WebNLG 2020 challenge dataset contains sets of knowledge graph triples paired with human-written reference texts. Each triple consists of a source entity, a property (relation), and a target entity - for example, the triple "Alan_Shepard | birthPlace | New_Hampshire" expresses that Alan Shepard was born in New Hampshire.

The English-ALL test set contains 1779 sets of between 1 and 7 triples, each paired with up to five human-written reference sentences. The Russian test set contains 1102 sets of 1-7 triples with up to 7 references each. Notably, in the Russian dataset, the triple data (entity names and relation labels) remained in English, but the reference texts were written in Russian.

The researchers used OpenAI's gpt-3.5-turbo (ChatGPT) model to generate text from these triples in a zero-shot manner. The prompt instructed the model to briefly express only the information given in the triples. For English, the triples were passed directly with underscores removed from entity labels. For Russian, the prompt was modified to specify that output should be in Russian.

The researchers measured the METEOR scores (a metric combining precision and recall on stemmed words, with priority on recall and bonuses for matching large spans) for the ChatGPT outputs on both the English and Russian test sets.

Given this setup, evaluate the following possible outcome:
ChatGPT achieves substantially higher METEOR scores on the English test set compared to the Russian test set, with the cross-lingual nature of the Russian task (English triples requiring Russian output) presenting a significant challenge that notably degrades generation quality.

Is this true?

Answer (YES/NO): NO